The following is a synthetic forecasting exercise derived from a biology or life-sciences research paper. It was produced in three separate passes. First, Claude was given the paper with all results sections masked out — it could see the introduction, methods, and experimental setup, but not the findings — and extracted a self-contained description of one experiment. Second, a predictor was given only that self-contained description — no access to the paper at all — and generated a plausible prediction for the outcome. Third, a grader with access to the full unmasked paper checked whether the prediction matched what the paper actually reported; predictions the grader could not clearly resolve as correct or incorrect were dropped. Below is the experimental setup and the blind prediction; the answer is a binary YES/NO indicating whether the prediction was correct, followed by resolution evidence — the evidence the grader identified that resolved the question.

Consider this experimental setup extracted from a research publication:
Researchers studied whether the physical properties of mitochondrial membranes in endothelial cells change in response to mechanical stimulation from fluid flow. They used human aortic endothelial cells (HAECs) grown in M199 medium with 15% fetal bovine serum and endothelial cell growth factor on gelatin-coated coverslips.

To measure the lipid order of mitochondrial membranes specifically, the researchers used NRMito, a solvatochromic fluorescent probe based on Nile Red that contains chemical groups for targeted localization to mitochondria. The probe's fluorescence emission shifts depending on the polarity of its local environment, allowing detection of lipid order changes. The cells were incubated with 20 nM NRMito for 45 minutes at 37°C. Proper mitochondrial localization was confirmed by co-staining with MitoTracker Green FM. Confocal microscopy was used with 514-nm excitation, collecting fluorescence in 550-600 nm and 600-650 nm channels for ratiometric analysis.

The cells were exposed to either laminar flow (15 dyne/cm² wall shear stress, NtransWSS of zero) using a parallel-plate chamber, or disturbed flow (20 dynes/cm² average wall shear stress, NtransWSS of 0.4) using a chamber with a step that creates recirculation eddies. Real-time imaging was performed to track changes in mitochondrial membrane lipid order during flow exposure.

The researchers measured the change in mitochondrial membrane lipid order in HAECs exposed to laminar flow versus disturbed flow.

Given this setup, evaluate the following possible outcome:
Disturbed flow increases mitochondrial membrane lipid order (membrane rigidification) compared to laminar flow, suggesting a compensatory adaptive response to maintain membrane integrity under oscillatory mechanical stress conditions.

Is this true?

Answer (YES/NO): YES